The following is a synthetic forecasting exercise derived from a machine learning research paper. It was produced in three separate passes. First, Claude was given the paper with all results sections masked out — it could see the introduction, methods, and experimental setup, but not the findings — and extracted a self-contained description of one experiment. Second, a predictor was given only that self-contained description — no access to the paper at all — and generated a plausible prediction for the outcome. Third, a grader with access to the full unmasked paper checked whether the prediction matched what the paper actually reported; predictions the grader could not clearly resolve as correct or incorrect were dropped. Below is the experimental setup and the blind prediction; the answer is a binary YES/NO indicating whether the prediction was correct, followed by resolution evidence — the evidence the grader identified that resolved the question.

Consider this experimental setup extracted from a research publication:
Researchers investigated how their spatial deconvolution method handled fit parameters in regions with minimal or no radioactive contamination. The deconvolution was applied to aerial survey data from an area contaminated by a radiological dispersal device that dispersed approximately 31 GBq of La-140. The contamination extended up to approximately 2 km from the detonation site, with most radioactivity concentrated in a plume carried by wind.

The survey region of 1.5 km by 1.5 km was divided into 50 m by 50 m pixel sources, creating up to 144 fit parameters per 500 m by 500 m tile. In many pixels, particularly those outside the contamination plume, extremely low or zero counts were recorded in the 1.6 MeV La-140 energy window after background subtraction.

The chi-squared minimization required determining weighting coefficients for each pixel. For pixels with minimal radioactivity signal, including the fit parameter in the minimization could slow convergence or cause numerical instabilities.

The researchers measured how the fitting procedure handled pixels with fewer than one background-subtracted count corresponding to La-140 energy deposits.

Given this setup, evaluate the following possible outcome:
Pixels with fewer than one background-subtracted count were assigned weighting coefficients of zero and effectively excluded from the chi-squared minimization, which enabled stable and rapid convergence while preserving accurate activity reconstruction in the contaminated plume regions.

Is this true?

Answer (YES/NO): YES